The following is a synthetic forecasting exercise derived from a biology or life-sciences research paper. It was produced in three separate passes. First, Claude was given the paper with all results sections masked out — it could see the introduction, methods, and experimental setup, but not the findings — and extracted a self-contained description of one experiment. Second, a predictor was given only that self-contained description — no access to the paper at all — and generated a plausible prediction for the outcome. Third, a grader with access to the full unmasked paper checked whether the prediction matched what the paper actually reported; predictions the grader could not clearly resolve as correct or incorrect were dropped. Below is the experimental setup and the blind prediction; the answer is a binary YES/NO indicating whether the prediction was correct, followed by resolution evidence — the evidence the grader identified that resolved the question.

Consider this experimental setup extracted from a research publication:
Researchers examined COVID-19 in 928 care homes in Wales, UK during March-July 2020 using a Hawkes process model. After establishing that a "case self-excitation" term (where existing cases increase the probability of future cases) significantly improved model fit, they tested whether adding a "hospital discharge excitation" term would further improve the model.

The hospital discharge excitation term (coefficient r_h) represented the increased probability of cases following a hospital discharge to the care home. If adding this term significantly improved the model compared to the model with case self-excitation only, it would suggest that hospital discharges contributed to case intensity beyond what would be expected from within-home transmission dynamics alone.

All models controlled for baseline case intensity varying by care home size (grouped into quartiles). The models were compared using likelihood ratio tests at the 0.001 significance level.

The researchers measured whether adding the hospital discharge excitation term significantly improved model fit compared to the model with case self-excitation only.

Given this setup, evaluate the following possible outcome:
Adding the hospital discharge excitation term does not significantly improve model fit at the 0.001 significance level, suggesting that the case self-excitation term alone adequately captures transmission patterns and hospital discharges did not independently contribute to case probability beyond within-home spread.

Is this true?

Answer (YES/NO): NO